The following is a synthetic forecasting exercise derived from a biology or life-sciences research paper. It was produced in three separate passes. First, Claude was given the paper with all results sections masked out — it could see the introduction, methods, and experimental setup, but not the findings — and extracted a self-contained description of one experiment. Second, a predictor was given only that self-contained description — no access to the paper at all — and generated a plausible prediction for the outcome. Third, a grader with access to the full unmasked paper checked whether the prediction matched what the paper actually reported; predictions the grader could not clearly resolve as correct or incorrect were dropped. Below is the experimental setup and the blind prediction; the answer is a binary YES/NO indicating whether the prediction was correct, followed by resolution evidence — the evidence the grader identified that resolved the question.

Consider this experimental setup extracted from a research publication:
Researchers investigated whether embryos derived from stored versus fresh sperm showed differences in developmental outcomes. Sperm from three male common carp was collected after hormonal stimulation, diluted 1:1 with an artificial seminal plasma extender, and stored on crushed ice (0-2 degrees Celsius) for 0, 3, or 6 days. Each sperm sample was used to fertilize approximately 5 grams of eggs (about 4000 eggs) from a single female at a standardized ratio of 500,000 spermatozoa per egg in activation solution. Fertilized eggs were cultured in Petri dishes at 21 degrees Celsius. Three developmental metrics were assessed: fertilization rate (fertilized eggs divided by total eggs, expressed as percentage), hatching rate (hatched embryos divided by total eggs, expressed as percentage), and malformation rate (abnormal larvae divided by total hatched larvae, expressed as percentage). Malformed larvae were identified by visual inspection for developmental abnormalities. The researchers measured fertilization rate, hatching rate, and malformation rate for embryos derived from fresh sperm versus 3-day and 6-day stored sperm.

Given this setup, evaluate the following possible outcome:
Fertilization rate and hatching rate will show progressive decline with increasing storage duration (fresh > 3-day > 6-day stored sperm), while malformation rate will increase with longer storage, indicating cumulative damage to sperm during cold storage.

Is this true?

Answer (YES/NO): NO